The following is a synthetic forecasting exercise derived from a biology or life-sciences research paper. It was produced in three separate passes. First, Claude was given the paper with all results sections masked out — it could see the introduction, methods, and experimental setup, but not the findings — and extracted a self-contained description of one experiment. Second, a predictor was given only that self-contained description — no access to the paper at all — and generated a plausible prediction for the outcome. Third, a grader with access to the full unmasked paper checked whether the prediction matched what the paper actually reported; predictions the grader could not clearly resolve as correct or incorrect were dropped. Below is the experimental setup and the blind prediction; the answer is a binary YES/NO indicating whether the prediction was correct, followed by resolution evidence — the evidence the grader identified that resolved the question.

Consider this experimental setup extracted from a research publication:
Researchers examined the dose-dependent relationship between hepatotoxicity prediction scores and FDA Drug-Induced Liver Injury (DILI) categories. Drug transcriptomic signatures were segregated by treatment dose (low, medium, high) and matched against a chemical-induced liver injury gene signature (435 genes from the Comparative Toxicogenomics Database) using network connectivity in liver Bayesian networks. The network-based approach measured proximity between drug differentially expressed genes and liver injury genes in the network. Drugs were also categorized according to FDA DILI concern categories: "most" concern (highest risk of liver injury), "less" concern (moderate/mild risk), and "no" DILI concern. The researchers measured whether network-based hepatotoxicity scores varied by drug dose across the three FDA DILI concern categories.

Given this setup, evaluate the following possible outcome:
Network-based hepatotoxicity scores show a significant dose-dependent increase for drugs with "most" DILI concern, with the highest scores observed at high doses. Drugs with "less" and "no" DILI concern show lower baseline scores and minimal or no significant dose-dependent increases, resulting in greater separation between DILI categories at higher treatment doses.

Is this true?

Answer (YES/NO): NO